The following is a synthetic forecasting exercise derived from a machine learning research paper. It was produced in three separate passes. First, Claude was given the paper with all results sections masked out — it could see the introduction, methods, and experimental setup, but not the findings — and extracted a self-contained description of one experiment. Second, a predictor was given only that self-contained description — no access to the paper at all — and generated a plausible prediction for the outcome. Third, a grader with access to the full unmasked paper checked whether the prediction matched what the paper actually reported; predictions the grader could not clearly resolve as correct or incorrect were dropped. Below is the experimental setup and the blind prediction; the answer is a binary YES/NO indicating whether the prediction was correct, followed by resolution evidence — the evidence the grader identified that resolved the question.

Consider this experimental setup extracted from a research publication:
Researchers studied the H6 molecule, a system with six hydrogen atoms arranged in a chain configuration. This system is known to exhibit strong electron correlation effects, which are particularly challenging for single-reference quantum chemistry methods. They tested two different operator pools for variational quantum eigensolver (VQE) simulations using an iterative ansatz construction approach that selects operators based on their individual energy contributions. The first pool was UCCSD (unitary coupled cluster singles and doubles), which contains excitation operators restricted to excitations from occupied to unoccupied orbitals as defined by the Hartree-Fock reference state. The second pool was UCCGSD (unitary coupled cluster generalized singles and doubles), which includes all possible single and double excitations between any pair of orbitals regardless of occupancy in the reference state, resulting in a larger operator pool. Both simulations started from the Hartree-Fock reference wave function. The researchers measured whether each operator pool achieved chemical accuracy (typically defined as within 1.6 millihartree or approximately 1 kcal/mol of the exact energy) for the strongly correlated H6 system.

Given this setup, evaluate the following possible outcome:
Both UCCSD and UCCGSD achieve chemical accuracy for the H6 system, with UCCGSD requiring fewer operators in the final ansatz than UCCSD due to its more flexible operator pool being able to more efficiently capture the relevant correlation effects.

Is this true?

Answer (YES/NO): NO